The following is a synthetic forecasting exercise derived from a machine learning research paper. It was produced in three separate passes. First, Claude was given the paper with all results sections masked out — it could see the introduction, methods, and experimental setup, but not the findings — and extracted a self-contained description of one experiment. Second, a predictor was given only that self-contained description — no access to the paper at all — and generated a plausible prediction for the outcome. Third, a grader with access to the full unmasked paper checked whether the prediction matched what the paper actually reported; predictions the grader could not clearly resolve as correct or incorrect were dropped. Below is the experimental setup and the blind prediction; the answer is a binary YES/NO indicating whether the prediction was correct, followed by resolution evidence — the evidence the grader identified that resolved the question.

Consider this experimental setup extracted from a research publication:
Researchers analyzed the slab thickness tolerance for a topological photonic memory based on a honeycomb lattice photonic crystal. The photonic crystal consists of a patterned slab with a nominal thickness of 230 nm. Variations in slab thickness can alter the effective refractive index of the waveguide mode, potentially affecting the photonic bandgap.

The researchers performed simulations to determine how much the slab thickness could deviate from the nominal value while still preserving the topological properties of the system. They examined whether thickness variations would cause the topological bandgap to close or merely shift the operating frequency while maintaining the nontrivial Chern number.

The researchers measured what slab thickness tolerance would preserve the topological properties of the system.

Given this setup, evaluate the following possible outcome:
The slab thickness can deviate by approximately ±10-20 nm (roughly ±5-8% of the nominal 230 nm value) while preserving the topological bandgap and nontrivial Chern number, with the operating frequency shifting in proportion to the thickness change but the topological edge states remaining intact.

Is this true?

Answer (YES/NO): NO